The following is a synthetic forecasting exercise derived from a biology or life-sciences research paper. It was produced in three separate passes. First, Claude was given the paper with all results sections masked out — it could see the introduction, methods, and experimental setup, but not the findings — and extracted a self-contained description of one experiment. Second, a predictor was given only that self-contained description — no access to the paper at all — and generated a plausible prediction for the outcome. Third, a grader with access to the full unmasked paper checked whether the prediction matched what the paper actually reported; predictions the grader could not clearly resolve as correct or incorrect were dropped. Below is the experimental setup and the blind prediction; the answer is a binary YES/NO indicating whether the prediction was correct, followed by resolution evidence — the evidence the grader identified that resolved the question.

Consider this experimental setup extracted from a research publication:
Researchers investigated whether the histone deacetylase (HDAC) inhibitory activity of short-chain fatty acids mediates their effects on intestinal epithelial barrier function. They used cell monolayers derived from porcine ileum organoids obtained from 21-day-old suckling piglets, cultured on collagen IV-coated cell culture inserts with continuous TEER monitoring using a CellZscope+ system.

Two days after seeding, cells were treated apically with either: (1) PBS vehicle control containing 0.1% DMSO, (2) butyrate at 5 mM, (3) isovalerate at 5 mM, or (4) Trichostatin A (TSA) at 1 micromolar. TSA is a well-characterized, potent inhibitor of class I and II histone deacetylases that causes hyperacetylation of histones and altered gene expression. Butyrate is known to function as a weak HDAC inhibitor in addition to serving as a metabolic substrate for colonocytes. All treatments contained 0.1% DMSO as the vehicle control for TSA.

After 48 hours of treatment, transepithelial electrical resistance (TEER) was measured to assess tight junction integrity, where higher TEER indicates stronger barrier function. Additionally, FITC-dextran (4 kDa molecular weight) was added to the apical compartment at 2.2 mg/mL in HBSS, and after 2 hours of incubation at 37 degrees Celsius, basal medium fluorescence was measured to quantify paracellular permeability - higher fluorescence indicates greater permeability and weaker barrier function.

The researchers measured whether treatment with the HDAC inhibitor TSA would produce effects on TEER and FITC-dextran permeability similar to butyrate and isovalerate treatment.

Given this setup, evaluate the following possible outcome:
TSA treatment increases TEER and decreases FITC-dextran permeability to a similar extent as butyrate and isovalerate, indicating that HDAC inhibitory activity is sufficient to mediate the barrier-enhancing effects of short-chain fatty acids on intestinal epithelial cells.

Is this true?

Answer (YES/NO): YES